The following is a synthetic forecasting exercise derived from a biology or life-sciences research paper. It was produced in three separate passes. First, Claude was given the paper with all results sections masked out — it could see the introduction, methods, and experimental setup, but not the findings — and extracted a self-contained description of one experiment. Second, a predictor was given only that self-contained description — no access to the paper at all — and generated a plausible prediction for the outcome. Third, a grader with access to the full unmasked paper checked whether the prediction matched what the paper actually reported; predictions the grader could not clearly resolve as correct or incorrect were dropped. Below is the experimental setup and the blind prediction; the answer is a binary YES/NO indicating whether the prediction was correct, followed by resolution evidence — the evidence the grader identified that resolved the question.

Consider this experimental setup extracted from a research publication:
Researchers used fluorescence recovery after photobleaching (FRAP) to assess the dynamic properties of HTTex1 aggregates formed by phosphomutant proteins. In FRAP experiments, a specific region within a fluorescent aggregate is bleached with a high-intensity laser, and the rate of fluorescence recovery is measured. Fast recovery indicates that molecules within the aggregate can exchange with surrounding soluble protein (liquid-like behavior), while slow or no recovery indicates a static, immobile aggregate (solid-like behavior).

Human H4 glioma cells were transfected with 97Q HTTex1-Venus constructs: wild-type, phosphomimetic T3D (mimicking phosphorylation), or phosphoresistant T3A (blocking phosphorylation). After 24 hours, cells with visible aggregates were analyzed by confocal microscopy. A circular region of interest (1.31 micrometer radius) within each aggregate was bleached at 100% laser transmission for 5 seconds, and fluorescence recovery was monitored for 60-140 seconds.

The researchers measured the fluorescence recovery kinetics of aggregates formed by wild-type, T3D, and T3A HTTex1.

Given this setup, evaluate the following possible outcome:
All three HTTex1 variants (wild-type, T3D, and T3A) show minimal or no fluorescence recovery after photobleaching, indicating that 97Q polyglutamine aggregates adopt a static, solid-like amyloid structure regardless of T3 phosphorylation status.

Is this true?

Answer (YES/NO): NO